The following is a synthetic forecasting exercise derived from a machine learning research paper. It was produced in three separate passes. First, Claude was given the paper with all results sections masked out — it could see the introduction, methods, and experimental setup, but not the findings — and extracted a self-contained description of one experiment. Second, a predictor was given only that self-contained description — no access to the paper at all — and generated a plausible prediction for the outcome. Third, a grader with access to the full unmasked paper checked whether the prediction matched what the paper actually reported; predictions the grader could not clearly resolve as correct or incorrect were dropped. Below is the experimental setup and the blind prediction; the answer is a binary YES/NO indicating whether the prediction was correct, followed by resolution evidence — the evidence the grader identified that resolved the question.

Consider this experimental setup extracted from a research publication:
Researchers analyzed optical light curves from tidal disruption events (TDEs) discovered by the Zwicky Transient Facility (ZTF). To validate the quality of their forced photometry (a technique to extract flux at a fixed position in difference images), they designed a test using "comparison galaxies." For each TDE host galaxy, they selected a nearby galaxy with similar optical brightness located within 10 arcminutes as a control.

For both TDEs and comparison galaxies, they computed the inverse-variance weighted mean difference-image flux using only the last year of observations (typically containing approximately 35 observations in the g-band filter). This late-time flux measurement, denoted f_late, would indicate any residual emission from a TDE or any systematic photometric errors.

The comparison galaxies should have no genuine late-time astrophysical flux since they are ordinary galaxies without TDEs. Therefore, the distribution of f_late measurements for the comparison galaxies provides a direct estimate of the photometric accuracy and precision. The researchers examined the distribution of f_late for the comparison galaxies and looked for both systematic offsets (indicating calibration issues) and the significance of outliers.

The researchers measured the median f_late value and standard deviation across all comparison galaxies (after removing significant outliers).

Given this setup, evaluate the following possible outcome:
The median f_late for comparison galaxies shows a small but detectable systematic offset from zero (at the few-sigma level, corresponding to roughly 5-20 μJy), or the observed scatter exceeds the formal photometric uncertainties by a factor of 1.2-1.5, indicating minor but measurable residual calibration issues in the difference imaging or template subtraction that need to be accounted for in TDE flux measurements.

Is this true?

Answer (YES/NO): NO